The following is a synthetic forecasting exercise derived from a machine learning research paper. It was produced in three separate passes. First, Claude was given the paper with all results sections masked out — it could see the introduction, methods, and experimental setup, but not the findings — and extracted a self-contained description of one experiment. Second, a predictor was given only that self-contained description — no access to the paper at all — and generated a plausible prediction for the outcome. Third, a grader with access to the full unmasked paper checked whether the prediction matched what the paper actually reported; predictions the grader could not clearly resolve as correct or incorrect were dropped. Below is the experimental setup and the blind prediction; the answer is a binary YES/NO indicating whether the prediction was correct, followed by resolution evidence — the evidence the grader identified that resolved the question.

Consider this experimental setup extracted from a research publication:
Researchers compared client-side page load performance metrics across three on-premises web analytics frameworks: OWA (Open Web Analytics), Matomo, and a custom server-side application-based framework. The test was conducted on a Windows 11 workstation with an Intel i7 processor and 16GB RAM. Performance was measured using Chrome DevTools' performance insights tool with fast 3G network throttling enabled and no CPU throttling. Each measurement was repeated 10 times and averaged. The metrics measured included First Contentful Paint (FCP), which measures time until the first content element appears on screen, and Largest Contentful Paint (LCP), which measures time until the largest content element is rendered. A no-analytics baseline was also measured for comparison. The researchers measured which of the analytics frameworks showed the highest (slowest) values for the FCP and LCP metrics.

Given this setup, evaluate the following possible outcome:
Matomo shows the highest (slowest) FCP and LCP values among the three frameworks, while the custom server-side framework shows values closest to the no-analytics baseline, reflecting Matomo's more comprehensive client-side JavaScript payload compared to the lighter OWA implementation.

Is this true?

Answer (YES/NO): YES